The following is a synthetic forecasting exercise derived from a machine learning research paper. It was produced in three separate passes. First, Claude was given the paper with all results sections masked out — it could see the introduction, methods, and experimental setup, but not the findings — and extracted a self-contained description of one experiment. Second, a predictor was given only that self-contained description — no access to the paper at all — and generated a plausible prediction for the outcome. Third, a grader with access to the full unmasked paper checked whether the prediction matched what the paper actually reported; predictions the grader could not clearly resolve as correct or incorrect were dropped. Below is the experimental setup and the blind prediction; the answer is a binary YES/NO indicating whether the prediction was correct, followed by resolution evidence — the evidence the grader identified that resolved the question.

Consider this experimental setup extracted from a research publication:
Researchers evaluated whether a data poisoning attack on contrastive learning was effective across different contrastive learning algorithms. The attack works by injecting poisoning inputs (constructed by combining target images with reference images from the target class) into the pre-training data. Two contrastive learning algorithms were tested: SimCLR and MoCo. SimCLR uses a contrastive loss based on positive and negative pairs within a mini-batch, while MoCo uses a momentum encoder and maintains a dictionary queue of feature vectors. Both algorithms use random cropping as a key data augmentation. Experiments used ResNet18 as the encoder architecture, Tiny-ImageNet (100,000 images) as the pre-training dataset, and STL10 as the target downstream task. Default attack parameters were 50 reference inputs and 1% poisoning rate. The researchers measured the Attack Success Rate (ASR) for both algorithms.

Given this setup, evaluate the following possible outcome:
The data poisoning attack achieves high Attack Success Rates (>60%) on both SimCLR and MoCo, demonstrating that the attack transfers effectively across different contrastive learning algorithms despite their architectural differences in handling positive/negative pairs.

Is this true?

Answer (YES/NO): YES